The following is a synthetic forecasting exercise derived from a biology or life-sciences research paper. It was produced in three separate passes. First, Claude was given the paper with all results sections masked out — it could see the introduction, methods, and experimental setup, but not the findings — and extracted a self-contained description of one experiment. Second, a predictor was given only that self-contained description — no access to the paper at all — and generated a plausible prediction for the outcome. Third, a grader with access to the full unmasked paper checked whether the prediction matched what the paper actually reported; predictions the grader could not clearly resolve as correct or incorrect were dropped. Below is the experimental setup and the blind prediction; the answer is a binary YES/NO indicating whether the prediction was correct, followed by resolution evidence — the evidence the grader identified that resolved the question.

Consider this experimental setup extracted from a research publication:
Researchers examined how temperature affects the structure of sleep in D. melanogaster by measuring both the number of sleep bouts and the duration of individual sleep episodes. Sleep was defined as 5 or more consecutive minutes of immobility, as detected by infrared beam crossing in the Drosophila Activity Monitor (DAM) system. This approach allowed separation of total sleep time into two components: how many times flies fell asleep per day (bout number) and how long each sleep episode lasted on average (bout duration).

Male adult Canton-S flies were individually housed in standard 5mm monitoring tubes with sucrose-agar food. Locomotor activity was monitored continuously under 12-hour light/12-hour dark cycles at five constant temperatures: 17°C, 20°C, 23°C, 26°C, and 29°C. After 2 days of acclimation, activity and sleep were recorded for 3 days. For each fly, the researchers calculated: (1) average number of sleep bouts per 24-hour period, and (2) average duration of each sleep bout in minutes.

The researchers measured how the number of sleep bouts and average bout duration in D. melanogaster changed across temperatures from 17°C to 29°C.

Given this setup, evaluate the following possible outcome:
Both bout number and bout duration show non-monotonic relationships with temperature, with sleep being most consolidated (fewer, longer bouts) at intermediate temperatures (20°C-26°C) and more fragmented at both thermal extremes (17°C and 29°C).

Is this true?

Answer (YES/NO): NO